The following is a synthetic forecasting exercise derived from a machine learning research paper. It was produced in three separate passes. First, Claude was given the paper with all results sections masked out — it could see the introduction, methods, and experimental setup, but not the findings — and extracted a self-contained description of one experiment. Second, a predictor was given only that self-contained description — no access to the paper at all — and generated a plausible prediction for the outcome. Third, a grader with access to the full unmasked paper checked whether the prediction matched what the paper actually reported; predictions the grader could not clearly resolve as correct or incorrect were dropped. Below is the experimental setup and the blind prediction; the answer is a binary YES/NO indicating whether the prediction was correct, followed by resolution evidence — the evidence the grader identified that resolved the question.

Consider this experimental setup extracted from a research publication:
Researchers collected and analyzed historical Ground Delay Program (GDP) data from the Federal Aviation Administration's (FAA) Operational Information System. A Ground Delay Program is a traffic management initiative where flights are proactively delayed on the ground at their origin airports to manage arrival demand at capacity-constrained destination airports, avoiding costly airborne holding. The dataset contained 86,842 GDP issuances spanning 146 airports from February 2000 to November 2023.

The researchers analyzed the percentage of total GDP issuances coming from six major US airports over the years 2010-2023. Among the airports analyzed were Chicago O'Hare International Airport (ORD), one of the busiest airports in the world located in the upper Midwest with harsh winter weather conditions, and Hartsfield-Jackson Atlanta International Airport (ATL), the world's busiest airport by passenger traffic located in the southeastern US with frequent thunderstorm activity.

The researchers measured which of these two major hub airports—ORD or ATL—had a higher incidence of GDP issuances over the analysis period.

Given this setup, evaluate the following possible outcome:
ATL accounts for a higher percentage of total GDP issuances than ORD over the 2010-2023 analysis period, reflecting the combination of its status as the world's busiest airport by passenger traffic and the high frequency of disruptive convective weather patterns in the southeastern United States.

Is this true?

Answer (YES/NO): NO